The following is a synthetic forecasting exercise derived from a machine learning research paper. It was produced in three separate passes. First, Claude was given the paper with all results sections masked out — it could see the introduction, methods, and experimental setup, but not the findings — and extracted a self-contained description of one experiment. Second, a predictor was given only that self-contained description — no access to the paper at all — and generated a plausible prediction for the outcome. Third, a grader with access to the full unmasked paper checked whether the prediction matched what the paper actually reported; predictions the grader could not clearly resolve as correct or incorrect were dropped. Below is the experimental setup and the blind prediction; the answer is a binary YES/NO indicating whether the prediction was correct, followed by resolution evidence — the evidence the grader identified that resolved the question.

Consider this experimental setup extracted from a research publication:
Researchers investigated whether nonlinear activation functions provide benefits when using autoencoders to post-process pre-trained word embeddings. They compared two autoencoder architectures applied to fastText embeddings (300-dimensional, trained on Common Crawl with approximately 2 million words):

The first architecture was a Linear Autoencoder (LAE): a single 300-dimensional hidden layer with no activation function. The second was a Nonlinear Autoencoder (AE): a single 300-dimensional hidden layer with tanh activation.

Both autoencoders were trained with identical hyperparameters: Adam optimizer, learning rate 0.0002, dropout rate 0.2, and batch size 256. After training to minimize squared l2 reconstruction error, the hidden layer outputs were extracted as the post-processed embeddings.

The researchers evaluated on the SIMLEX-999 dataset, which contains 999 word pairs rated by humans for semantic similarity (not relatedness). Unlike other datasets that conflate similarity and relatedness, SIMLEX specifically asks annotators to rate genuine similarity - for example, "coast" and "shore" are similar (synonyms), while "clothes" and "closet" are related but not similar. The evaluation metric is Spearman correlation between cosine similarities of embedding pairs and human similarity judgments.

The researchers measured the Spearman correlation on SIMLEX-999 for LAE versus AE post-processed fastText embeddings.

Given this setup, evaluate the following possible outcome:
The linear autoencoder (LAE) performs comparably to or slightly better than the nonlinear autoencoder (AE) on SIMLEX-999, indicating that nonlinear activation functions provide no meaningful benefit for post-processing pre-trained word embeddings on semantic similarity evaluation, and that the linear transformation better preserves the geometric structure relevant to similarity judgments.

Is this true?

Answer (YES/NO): YES